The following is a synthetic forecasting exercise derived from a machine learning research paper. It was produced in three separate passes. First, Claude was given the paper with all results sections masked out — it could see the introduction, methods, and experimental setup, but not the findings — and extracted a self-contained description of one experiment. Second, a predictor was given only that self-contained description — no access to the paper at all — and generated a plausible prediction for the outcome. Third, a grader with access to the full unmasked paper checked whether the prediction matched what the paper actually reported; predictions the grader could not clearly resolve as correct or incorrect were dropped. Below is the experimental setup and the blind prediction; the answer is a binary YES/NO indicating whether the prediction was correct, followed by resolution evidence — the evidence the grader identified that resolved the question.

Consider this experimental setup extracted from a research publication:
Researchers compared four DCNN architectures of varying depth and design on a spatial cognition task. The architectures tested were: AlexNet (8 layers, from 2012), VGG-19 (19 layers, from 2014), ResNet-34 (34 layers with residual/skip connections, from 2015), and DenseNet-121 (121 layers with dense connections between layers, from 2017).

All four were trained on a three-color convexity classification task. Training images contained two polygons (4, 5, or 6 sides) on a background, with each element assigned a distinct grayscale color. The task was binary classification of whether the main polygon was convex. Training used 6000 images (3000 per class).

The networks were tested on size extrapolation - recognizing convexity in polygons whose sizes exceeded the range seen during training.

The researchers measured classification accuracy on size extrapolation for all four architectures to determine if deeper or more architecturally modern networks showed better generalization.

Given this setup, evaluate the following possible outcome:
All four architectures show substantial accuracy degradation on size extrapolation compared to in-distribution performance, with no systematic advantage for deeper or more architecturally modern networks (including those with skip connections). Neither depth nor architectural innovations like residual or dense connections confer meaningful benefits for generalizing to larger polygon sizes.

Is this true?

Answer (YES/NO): NO